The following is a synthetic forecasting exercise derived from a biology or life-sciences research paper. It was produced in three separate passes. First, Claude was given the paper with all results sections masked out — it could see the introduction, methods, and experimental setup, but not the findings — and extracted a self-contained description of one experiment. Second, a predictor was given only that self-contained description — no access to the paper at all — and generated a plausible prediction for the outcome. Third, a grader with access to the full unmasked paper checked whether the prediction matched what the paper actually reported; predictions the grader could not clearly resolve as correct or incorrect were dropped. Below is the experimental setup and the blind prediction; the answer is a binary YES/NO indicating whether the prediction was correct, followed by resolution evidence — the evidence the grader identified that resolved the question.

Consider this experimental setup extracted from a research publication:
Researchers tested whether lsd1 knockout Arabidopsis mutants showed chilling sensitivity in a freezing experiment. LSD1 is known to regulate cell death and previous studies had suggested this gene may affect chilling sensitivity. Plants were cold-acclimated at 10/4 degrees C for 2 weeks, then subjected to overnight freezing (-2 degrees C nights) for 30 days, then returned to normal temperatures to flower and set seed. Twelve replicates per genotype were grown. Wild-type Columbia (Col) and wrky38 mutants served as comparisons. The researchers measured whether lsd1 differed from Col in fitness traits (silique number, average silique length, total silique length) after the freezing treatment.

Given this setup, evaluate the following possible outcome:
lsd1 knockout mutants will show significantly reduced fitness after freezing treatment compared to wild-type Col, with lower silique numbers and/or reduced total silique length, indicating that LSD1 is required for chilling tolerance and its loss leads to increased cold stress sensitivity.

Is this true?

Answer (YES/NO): YES